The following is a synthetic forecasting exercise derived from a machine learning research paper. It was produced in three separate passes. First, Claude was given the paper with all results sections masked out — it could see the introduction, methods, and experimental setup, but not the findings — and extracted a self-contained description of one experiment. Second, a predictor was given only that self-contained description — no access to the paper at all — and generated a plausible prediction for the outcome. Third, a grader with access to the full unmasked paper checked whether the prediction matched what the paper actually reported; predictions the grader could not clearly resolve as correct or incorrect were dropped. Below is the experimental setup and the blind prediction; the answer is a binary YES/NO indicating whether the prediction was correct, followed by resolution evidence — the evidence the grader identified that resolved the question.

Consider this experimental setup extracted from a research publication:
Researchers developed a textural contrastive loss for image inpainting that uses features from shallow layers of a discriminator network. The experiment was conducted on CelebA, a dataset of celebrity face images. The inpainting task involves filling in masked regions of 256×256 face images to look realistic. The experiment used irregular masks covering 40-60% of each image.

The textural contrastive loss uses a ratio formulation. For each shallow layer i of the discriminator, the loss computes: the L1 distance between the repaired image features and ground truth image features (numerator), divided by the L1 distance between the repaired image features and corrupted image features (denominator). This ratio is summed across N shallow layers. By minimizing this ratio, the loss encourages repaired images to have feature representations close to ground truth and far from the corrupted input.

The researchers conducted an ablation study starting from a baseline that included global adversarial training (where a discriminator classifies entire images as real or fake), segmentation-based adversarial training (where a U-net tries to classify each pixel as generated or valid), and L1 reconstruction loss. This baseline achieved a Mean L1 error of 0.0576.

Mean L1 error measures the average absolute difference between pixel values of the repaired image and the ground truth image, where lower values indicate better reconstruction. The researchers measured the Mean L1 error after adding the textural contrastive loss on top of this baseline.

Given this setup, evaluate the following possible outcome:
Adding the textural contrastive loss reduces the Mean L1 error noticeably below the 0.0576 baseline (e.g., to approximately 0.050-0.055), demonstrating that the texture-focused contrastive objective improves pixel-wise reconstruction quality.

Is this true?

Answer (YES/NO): NO